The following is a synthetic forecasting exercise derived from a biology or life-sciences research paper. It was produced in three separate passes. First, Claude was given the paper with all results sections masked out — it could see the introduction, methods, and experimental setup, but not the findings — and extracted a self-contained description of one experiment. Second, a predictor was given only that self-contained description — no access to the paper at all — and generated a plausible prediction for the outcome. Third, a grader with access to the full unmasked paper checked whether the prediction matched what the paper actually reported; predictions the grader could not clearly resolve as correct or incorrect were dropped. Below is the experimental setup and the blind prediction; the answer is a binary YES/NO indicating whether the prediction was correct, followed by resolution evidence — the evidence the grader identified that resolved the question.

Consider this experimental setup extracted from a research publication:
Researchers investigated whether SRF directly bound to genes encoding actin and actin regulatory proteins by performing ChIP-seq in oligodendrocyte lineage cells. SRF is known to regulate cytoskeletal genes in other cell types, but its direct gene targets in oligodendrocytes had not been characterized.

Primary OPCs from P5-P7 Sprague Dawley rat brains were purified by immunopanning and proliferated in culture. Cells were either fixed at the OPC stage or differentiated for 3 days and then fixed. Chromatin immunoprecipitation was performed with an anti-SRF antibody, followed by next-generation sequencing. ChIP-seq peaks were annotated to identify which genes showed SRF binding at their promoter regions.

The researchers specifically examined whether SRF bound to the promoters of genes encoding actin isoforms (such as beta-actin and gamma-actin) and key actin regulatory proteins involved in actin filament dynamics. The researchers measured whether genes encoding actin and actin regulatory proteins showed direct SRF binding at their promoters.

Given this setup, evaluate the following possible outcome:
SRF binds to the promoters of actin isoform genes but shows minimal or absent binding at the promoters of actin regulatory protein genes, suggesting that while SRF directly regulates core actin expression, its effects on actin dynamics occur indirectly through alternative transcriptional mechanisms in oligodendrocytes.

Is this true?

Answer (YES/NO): NO